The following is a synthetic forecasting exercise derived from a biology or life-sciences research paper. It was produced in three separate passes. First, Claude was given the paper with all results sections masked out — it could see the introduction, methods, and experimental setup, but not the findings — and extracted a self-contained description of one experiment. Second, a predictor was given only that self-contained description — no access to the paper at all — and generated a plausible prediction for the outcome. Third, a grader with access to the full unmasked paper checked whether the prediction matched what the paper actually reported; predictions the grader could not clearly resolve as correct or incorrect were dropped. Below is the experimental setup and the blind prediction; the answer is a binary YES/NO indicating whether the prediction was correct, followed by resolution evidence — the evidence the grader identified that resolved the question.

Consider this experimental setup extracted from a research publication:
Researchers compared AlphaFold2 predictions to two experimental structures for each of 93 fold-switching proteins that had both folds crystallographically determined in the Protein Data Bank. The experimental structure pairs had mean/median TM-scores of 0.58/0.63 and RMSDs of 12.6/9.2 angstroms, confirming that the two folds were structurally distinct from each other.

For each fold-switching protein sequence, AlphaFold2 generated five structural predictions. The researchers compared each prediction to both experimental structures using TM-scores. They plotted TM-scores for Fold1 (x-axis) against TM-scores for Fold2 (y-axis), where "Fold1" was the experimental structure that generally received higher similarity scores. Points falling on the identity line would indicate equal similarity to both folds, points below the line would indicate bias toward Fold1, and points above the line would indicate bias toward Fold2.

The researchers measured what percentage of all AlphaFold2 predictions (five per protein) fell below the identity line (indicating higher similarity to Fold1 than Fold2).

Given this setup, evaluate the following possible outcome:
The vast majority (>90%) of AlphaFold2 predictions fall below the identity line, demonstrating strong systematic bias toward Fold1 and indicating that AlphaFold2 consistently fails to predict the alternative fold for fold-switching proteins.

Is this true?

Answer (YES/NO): YES